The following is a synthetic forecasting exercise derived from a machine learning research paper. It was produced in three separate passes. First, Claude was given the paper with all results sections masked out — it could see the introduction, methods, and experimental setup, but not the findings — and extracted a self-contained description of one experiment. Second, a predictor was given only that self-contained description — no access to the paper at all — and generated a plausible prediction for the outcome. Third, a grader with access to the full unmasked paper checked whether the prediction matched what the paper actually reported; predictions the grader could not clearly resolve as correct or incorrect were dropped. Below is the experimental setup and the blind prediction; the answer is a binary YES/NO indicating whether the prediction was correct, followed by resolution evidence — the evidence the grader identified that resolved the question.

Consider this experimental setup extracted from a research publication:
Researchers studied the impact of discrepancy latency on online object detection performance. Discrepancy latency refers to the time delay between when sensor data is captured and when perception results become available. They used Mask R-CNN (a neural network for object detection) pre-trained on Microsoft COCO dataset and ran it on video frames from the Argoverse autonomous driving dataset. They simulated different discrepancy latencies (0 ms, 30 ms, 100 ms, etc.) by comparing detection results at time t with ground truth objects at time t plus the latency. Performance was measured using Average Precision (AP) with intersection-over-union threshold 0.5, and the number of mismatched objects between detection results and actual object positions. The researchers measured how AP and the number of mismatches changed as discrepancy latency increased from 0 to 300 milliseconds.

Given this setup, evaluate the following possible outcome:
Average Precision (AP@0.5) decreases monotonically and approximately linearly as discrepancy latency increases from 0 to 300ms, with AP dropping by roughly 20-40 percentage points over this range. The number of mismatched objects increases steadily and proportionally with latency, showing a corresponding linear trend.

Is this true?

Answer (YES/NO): NO